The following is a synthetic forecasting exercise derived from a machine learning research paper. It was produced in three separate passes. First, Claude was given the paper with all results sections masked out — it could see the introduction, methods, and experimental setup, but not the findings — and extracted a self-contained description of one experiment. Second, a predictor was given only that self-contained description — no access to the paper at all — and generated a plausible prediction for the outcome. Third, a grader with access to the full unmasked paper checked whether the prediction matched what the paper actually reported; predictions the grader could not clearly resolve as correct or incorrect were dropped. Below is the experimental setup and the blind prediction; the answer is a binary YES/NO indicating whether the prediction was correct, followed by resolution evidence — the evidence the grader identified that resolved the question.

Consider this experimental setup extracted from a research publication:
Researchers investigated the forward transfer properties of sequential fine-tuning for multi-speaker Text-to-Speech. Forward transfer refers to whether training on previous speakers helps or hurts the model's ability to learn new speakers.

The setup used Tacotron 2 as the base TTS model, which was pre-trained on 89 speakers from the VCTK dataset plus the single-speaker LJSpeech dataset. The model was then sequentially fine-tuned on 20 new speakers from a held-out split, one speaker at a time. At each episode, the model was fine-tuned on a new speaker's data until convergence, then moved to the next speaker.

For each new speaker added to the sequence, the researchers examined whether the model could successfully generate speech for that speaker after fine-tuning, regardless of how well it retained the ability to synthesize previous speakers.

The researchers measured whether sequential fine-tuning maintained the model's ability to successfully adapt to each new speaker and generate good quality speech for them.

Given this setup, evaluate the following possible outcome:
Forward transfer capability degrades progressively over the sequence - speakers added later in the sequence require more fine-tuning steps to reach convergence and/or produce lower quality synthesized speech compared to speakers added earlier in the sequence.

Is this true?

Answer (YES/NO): NO